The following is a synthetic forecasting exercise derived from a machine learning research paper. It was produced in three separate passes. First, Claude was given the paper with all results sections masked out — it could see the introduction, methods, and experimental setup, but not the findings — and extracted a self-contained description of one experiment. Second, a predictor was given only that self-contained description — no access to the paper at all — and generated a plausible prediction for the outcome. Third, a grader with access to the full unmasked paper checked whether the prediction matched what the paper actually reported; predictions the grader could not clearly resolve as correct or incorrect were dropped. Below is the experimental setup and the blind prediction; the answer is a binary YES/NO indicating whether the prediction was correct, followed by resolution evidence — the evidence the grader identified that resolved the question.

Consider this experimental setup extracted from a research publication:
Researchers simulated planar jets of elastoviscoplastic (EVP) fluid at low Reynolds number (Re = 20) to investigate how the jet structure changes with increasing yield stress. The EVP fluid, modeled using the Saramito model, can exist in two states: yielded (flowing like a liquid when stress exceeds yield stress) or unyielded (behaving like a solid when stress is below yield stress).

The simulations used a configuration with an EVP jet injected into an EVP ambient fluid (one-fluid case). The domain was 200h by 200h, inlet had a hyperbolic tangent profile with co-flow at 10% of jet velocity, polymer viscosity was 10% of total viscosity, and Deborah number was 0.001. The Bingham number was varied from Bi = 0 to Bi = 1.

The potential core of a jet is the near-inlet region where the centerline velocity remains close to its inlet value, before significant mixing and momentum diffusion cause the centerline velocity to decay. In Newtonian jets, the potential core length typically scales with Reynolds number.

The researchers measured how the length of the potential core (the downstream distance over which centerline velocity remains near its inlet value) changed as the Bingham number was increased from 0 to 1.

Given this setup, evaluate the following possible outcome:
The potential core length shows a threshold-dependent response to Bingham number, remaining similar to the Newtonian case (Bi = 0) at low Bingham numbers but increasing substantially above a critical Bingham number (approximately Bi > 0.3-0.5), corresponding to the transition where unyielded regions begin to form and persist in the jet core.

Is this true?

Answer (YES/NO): NO